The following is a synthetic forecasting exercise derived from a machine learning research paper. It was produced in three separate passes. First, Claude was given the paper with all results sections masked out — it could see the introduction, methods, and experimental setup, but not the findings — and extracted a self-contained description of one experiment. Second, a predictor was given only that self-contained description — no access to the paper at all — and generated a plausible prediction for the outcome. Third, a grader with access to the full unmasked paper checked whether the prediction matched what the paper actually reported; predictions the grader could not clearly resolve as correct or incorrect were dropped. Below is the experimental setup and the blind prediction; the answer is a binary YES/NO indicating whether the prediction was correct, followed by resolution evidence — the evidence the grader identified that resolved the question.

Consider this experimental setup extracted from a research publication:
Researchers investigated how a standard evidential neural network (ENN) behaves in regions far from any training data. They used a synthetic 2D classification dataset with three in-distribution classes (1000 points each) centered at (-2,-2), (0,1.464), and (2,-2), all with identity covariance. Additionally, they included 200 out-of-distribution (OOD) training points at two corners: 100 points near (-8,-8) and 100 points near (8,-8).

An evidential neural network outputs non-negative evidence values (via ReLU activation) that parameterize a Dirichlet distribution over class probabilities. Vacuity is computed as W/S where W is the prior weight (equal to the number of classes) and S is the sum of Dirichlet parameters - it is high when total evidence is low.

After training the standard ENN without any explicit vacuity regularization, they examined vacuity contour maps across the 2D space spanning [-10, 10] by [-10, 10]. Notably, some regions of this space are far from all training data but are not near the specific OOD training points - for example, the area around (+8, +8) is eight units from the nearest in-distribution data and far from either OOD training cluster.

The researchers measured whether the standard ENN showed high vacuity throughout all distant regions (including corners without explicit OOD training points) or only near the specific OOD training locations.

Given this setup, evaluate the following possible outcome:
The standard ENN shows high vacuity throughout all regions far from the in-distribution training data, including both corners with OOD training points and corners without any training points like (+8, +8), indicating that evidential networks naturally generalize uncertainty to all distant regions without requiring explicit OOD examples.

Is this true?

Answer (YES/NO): NO